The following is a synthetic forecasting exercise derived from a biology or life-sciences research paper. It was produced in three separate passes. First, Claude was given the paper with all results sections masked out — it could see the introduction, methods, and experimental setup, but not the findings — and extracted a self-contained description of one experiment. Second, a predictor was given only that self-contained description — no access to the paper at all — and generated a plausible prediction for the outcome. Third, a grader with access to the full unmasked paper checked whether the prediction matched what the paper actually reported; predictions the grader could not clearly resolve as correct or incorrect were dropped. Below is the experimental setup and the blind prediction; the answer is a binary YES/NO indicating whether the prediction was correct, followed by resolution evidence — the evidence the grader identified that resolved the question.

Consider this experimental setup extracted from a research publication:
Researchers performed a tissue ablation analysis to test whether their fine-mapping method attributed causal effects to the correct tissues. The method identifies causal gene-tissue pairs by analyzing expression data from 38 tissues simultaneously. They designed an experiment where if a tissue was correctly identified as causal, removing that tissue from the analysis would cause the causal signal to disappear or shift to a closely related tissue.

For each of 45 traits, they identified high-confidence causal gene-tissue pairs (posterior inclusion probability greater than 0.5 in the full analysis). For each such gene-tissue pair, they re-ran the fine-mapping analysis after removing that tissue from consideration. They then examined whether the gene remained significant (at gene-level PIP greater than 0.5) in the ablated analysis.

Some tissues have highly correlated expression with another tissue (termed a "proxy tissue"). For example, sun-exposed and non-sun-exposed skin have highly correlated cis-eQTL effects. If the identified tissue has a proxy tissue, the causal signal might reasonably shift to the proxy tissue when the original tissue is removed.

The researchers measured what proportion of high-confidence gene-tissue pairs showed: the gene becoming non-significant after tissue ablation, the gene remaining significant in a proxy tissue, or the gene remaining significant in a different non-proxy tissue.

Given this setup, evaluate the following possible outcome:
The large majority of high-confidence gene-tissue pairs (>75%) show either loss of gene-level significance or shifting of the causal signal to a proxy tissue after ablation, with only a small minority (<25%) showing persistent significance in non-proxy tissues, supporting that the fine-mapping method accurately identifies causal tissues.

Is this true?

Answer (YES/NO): YES